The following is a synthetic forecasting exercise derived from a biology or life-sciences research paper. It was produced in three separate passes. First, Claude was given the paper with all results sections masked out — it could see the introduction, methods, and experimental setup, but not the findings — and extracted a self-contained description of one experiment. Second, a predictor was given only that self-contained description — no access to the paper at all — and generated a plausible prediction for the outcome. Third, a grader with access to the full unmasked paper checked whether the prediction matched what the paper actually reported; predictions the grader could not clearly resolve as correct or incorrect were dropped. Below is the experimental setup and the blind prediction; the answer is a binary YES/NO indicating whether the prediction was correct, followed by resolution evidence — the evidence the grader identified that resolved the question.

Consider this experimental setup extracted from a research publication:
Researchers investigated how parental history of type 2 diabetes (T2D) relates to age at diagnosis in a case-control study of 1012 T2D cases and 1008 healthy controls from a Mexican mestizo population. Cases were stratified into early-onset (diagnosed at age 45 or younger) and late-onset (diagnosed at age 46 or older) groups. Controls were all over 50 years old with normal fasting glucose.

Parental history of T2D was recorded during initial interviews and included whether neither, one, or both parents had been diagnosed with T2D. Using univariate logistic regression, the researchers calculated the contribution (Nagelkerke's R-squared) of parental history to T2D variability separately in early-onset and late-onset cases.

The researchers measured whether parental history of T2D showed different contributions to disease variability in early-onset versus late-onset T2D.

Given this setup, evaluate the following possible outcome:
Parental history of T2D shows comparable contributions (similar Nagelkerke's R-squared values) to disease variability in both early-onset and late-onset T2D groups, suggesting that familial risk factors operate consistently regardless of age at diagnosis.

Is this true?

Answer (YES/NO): NO